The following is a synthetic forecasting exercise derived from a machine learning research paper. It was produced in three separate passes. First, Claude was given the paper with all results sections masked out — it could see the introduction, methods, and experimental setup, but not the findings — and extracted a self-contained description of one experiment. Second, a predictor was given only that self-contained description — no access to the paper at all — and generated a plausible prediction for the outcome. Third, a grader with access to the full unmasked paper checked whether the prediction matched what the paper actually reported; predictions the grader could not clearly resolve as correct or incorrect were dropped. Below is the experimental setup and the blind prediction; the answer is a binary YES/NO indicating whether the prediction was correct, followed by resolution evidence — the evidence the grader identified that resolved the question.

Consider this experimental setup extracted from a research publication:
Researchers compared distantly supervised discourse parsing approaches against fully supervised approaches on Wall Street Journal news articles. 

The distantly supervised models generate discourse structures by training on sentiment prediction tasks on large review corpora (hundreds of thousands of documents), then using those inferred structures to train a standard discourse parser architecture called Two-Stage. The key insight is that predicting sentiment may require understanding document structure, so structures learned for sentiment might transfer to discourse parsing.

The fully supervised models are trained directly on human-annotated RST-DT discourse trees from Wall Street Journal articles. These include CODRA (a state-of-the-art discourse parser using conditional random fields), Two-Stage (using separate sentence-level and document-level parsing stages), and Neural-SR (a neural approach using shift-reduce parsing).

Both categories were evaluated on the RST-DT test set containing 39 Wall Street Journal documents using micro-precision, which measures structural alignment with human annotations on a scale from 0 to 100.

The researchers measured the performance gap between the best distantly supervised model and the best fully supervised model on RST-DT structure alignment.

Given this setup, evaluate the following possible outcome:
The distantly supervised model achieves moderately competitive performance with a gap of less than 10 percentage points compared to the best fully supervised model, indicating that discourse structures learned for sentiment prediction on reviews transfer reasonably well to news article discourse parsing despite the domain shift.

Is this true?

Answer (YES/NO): YES